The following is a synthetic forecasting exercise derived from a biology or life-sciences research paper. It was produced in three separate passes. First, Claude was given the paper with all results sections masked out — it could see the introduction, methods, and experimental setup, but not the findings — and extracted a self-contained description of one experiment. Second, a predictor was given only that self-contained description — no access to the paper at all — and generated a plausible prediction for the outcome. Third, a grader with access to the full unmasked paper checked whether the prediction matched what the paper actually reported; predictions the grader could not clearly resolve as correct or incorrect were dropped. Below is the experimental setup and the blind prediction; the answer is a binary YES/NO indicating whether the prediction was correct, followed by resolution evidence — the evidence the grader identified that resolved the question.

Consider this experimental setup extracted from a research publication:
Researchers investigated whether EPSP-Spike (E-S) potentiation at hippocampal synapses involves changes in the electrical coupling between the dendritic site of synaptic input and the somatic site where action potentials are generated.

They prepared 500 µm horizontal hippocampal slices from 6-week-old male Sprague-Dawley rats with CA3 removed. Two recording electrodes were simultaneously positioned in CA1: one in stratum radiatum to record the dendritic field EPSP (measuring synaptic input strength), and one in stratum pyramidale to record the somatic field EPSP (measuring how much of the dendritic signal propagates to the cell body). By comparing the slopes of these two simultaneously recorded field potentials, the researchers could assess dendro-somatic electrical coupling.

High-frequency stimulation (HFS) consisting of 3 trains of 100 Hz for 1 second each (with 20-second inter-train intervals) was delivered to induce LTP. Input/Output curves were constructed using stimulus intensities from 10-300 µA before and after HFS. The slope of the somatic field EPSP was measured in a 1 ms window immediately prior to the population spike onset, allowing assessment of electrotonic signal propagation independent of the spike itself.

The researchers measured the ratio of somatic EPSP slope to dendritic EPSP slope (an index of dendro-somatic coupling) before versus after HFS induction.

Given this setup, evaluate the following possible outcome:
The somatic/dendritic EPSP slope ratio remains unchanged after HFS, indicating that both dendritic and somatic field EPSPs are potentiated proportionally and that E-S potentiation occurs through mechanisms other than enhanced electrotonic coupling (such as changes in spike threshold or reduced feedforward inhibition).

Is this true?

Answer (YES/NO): NO